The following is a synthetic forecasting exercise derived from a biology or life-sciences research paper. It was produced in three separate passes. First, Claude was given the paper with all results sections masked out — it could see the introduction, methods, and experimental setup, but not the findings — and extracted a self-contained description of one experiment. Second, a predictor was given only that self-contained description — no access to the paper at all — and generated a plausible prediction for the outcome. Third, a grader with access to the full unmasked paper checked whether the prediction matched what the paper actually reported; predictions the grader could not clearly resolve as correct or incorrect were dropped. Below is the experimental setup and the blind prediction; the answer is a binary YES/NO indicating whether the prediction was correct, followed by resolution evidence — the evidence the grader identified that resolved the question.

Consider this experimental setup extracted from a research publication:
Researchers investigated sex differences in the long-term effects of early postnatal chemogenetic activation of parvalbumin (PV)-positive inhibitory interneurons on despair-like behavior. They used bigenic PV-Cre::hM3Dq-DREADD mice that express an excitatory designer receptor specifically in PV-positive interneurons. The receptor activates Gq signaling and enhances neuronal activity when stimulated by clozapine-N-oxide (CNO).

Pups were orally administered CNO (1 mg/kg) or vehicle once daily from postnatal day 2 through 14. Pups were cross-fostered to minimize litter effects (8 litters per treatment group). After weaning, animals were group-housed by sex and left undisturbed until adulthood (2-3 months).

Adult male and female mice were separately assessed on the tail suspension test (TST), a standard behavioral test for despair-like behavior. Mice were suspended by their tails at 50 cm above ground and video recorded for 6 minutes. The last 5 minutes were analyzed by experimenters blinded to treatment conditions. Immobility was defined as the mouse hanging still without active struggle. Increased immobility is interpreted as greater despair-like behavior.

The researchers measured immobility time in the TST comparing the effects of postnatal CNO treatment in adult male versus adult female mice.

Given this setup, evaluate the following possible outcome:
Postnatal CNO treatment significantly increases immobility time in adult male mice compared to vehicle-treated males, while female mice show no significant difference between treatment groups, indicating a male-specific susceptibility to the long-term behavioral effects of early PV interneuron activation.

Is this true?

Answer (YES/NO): NO